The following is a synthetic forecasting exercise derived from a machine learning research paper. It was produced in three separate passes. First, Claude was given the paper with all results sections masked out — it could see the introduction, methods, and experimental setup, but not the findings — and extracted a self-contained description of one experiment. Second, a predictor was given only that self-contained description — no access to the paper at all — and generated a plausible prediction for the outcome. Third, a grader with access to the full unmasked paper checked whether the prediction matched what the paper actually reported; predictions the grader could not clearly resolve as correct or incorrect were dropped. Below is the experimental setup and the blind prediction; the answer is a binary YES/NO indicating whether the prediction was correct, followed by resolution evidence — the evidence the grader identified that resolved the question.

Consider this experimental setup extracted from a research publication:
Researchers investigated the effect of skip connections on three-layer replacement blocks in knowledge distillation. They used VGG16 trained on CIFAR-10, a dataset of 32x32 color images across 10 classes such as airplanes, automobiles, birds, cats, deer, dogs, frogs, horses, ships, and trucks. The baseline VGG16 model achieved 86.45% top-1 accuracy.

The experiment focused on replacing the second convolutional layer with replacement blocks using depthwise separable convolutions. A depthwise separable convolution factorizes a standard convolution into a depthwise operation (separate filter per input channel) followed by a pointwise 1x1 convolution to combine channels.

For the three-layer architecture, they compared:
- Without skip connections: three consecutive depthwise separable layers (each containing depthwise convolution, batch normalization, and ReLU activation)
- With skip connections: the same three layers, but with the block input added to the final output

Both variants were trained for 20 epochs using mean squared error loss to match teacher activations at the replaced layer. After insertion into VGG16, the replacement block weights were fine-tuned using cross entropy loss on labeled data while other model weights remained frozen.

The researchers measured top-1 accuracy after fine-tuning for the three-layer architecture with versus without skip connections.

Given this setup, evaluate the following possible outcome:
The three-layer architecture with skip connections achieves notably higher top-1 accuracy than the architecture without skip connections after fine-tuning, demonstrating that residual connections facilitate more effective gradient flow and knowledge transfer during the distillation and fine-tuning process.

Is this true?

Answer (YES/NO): YES